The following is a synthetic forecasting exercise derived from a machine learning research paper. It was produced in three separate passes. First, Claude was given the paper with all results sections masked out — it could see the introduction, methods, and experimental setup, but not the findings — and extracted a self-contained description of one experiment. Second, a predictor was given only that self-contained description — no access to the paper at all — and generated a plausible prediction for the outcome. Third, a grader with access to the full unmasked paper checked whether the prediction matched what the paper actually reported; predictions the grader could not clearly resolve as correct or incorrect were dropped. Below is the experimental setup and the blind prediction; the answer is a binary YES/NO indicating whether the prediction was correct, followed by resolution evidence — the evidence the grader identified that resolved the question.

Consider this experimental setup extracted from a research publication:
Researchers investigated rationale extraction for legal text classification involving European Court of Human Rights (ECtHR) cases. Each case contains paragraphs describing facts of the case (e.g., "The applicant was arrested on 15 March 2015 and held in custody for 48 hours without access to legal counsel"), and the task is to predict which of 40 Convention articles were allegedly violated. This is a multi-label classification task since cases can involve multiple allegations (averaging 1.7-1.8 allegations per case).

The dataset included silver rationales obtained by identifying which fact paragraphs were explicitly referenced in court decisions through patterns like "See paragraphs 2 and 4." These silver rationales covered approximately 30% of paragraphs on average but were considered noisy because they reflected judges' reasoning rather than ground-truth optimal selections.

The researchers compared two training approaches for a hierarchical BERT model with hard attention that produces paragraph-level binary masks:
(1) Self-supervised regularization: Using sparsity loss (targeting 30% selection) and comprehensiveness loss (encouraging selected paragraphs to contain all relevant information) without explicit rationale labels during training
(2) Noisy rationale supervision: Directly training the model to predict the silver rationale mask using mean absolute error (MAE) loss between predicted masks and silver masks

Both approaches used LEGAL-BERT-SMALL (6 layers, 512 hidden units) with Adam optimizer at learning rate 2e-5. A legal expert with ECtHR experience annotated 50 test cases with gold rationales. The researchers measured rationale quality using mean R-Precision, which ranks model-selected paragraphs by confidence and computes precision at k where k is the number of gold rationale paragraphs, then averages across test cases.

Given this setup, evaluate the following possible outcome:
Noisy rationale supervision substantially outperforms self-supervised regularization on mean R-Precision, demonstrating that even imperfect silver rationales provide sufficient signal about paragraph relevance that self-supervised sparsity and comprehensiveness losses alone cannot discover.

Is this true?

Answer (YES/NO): NO